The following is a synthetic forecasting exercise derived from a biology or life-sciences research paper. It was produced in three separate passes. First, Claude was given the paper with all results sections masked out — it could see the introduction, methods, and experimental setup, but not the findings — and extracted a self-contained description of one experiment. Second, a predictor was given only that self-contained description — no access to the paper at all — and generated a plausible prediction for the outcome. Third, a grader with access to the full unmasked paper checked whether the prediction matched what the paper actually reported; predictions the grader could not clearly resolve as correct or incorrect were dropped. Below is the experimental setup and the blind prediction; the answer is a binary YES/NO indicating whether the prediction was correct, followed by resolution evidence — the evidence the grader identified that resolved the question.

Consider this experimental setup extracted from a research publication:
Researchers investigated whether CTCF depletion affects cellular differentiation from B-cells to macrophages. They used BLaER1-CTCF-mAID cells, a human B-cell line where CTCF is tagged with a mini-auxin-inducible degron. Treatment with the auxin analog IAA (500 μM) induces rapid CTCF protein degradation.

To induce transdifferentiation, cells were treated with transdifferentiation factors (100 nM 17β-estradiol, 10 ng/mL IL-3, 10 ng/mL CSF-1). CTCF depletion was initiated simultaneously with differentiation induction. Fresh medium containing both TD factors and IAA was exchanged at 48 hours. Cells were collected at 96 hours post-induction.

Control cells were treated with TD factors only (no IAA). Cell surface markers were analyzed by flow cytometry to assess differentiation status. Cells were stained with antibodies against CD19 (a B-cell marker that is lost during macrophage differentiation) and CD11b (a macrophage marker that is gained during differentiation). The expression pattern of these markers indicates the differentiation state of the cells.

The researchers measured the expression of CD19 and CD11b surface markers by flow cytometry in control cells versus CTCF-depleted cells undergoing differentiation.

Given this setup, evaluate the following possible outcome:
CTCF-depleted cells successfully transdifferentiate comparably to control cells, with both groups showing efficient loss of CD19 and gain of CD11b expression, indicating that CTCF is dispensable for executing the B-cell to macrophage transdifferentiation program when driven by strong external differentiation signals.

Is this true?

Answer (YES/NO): YES